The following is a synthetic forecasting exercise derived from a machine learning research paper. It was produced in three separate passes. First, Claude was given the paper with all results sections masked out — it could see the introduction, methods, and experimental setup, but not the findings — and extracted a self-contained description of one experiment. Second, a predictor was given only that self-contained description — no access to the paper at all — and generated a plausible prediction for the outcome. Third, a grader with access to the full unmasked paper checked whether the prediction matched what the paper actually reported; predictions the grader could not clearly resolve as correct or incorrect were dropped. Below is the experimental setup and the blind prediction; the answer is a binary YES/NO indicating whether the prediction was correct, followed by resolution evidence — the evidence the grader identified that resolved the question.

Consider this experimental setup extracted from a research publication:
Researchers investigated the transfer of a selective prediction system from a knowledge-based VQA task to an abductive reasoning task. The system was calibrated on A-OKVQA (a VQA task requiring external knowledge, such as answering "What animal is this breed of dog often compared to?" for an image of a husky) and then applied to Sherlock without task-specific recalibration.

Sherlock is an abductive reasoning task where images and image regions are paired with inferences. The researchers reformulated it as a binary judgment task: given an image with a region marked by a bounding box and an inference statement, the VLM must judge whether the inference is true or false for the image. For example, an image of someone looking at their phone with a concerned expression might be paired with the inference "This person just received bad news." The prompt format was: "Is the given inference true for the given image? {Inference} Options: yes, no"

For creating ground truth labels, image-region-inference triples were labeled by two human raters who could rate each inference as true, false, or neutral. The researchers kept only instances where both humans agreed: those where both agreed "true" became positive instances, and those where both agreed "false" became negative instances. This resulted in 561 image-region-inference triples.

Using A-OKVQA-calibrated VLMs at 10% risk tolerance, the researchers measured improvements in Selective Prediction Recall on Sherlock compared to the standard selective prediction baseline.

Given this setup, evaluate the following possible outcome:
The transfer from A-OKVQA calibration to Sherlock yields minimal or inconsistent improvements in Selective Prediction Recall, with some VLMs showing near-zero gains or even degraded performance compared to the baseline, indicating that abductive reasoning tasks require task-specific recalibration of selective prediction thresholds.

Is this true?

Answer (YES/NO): NO